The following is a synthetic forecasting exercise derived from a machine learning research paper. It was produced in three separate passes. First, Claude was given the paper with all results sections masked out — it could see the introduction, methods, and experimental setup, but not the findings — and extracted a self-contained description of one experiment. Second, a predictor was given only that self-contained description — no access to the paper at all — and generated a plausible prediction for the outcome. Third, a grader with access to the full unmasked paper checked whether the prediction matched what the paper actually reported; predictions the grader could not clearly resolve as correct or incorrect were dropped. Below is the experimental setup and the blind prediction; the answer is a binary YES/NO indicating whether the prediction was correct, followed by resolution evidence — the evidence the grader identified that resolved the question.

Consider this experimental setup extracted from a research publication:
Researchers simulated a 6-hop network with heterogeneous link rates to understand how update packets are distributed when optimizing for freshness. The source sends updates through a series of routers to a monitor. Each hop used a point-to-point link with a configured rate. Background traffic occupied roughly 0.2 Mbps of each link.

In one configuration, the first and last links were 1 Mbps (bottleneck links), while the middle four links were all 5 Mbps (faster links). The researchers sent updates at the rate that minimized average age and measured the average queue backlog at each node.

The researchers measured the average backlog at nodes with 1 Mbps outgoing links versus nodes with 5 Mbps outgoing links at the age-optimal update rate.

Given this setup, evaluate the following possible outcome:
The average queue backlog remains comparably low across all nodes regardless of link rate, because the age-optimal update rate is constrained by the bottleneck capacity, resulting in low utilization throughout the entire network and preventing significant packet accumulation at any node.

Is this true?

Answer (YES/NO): NO